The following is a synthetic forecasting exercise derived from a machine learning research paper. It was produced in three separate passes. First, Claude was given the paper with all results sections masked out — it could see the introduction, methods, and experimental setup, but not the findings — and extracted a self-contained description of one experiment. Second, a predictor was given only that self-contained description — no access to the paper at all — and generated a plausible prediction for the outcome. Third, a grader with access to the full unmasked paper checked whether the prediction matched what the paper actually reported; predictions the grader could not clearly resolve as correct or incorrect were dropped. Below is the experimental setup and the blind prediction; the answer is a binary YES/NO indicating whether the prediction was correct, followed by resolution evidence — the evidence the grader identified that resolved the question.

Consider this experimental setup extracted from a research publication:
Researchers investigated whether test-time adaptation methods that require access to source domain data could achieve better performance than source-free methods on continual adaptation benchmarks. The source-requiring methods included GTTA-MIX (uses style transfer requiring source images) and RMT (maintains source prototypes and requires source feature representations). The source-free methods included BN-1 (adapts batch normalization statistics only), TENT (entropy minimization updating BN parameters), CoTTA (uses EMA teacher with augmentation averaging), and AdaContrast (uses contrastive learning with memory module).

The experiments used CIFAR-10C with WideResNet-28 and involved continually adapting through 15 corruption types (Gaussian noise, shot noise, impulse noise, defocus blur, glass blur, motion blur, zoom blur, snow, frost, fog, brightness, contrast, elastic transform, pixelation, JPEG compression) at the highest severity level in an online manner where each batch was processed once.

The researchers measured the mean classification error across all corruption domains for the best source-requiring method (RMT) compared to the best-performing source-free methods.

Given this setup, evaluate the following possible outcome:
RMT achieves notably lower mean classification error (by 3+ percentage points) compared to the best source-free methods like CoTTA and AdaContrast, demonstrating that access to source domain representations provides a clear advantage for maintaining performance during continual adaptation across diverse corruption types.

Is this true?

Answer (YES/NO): NO